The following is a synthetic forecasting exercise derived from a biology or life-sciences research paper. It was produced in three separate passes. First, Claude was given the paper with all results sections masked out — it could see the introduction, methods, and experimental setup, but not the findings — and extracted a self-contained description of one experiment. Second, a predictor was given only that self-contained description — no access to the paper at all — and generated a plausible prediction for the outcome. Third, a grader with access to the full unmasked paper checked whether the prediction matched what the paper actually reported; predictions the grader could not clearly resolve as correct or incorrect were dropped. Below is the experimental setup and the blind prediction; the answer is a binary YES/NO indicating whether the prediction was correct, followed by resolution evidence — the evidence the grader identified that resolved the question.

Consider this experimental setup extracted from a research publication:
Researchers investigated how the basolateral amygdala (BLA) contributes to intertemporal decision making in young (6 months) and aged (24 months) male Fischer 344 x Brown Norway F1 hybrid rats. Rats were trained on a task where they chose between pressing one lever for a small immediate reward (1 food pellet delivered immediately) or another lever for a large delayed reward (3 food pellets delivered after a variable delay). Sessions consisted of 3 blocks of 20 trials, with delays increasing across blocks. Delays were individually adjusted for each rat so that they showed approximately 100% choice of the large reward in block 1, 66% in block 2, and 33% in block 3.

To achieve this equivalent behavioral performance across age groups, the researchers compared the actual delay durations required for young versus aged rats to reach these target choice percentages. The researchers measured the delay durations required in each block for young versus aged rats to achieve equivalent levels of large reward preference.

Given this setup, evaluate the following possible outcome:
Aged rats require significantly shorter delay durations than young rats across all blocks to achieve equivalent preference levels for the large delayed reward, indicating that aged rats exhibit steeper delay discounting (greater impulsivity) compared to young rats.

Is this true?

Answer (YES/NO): NO